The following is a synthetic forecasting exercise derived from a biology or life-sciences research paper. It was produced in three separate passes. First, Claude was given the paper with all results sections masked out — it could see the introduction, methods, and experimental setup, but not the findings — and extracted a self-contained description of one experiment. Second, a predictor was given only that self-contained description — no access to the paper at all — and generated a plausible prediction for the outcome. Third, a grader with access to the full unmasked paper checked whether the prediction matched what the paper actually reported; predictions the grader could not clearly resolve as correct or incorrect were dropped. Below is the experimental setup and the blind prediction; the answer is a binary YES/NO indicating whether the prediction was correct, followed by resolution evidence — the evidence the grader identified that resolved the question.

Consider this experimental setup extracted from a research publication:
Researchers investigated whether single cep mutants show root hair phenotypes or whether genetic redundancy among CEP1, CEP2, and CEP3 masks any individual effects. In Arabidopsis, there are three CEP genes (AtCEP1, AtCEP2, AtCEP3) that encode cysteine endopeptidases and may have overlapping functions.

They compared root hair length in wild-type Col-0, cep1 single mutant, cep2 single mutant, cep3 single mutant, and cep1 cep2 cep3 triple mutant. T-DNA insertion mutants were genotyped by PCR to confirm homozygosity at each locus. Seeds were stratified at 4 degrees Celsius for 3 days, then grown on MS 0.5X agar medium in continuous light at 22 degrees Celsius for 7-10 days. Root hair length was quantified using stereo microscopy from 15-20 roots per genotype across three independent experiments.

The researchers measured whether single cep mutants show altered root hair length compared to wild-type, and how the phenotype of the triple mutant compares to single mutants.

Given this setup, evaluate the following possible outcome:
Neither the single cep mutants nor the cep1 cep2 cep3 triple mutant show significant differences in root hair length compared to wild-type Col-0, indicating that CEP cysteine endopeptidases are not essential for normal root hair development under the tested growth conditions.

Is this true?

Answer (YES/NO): NO